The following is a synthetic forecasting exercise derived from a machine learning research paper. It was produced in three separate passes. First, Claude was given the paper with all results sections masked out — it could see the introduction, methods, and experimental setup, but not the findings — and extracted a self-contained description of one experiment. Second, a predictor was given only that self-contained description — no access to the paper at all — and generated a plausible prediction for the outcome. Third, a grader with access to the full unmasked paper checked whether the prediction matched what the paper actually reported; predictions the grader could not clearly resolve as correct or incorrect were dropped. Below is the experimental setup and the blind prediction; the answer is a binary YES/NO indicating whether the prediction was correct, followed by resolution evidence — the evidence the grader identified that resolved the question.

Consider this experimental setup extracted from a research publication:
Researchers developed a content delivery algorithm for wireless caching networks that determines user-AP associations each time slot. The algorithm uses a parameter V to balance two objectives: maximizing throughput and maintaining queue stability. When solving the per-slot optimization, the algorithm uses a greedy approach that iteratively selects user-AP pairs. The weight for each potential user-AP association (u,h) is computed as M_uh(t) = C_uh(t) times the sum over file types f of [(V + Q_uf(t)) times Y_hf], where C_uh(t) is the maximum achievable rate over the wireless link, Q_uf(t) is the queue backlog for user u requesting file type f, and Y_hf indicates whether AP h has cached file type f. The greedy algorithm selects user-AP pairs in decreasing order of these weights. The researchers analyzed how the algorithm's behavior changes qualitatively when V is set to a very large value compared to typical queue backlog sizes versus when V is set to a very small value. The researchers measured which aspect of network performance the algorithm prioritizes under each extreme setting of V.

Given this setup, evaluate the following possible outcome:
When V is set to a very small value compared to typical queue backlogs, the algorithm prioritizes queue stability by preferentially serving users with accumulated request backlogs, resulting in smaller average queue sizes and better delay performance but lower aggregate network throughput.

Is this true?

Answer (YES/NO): YES